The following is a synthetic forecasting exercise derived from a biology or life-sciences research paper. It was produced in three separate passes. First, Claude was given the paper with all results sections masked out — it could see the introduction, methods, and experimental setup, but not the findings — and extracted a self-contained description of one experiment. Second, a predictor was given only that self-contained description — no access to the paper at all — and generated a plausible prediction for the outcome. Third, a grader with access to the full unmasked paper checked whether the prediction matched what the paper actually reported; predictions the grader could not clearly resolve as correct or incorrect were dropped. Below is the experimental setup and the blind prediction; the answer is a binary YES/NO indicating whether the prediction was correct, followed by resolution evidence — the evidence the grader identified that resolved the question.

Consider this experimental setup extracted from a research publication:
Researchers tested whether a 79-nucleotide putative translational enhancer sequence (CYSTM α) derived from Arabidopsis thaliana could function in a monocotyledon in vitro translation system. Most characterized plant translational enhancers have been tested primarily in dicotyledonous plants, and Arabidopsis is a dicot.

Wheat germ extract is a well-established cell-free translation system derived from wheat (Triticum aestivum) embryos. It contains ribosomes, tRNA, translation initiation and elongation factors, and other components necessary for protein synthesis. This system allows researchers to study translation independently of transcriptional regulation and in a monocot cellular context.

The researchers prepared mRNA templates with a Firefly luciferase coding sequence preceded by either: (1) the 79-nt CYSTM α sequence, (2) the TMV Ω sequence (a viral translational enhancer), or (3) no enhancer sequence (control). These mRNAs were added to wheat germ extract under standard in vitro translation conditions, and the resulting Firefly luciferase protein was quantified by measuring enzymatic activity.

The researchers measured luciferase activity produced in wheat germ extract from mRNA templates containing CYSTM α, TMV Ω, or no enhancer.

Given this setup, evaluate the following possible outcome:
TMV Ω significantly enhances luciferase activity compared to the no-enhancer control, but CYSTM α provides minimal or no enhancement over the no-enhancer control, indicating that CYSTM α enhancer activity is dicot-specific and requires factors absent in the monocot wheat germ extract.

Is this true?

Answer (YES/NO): NO